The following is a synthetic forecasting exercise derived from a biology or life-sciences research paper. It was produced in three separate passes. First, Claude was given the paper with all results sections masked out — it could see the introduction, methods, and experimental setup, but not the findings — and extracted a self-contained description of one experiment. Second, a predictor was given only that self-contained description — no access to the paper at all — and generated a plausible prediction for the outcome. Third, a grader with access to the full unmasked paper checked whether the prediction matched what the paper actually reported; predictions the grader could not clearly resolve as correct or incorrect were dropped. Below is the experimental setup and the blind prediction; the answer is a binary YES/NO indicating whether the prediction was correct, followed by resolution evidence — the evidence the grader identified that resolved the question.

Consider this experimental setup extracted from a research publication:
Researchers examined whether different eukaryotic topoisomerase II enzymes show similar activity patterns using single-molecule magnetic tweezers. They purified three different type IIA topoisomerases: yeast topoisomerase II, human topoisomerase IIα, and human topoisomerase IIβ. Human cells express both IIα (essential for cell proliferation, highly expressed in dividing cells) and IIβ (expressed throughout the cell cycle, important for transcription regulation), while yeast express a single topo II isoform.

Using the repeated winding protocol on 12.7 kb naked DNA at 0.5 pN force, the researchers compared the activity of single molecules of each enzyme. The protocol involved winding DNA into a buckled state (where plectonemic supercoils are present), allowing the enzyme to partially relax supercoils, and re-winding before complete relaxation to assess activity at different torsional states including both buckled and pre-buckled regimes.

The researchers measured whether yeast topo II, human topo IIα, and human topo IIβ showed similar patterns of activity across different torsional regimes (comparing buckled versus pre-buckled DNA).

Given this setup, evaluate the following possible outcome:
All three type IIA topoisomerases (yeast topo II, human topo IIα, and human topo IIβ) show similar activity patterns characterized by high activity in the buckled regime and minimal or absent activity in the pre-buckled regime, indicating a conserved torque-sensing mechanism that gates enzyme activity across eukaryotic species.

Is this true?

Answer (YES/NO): NO